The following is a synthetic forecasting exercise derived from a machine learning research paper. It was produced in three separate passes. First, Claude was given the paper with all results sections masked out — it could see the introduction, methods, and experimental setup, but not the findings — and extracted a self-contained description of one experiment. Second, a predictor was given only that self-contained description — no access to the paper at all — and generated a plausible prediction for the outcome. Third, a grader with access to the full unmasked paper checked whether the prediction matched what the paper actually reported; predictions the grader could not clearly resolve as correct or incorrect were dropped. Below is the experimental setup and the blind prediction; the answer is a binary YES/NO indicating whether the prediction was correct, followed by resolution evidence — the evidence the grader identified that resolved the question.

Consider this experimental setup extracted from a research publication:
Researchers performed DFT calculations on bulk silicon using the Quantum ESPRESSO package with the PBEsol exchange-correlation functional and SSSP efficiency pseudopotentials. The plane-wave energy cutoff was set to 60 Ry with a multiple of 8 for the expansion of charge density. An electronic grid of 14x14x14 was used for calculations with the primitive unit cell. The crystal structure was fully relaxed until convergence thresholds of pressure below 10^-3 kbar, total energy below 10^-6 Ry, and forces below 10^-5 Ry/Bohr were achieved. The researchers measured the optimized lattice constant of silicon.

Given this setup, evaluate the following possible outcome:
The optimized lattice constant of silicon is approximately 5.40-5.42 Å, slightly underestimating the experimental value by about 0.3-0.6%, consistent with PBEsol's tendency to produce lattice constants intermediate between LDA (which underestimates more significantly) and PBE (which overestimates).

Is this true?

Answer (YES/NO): NO